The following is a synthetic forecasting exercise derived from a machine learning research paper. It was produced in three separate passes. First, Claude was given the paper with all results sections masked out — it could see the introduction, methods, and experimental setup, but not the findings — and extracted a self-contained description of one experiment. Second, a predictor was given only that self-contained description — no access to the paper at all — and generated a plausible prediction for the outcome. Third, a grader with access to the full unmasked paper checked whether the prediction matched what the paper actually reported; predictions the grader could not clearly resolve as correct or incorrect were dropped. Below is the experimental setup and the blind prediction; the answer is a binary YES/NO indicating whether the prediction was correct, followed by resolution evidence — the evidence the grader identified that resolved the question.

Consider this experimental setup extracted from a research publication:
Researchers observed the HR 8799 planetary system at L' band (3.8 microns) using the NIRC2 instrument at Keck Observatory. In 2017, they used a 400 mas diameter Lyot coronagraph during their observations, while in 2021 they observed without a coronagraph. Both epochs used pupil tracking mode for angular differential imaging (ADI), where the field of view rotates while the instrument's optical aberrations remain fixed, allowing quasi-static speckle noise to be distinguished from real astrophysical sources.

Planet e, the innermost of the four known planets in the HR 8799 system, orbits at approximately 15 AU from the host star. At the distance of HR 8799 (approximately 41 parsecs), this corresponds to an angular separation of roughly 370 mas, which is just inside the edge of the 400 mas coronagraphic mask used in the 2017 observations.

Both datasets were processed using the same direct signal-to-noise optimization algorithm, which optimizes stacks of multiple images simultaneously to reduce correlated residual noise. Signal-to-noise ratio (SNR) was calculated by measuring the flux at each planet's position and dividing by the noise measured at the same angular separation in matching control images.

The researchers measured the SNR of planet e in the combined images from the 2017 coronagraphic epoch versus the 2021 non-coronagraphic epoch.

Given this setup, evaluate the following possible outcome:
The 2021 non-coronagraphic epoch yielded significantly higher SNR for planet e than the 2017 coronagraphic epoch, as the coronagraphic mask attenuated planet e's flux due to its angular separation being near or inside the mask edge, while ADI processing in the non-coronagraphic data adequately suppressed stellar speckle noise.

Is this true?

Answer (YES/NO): YES